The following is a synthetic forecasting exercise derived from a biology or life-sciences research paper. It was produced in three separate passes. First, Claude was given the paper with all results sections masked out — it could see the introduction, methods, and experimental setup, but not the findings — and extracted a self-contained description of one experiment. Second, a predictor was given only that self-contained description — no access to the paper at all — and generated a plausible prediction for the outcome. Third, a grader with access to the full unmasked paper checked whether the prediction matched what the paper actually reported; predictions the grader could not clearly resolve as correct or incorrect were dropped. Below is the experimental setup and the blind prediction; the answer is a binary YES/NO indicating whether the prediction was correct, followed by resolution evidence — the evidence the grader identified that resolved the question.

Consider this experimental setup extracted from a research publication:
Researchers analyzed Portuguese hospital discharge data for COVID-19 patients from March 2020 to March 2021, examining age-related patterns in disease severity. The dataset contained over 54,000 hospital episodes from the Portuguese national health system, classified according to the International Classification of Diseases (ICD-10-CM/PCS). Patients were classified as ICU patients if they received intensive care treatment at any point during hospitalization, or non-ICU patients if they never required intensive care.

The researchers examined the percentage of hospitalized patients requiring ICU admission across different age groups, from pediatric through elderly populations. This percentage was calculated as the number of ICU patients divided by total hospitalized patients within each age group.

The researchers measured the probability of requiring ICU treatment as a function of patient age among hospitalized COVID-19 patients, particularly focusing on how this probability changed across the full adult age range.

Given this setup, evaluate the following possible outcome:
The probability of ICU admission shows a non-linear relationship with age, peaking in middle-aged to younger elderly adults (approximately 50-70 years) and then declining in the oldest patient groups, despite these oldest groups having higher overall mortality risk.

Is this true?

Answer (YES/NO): YES